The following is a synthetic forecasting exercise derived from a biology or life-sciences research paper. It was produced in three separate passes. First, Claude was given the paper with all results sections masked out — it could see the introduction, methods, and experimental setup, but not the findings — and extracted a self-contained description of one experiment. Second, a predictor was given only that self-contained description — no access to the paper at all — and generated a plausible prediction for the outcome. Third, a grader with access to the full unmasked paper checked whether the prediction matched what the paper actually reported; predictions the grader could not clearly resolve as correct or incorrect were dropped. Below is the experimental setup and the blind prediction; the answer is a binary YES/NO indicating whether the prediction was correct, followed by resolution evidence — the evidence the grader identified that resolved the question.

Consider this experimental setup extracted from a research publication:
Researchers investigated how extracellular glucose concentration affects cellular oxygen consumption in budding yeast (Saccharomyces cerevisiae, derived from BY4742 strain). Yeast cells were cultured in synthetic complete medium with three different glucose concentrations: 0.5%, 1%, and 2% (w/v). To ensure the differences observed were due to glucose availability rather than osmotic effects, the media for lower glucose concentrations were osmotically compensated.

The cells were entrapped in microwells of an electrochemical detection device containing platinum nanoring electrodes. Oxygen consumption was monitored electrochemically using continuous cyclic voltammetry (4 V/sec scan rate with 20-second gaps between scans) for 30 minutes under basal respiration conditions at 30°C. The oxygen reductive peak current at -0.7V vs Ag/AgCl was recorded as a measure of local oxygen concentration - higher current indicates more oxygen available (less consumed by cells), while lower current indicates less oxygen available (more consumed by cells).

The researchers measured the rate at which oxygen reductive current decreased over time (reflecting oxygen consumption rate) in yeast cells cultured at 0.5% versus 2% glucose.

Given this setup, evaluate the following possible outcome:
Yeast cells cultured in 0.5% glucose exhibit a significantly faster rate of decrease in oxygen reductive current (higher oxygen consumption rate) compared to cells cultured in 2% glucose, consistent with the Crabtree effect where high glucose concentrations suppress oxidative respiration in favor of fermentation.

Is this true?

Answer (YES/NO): YES